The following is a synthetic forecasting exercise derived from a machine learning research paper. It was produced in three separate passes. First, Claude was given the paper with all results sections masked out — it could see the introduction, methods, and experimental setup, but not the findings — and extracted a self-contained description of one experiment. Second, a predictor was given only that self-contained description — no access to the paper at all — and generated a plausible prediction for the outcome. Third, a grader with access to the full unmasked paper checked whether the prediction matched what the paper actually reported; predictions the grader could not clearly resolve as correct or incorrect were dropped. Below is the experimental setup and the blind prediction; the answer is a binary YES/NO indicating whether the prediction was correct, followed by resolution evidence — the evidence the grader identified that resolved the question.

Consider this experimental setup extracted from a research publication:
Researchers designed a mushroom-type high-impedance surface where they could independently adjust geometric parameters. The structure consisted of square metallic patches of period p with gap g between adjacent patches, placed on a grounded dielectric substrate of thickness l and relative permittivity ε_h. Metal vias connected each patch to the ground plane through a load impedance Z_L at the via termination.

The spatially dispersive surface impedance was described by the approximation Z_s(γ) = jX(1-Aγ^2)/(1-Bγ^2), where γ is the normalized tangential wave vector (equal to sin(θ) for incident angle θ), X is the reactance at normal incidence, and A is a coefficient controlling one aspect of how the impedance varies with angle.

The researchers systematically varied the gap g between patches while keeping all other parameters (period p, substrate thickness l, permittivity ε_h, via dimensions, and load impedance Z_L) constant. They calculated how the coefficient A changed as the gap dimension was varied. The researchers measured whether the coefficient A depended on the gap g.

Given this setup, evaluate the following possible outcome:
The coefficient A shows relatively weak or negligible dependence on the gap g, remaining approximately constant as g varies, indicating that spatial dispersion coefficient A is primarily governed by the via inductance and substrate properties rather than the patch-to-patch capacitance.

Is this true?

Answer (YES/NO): YES